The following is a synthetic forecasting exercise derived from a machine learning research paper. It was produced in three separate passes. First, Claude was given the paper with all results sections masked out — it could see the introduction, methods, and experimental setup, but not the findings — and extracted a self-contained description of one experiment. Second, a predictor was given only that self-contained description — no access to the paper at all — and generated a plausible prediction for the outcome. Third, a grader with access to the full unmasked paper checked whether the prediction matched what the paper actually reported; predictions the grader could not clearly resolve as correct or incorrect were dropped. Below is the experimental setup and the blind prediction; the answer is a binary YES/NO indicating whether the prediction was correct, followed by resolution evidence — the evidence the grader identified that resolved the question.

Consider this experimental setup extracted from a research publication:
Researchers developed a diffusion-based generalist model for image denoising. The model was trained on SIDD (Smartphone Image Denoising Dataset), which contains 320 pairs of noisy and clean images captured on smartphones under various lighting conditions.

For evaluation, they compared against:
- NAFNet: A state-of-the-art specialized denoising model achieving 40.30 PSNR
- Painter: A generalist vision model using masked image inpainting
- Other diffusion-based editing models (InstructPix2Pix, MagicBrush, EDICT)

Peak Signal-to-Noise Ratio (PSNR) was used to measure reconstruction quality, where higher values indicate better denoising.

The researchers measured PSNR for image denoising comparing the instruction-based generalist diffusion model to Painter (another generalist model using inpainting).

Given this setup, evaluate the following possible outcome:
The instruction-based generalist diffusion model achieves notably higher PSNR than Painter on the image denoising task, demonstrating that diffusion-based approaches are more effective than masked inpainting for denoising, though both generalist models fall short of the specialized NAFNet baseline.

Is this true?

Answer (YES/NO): NO